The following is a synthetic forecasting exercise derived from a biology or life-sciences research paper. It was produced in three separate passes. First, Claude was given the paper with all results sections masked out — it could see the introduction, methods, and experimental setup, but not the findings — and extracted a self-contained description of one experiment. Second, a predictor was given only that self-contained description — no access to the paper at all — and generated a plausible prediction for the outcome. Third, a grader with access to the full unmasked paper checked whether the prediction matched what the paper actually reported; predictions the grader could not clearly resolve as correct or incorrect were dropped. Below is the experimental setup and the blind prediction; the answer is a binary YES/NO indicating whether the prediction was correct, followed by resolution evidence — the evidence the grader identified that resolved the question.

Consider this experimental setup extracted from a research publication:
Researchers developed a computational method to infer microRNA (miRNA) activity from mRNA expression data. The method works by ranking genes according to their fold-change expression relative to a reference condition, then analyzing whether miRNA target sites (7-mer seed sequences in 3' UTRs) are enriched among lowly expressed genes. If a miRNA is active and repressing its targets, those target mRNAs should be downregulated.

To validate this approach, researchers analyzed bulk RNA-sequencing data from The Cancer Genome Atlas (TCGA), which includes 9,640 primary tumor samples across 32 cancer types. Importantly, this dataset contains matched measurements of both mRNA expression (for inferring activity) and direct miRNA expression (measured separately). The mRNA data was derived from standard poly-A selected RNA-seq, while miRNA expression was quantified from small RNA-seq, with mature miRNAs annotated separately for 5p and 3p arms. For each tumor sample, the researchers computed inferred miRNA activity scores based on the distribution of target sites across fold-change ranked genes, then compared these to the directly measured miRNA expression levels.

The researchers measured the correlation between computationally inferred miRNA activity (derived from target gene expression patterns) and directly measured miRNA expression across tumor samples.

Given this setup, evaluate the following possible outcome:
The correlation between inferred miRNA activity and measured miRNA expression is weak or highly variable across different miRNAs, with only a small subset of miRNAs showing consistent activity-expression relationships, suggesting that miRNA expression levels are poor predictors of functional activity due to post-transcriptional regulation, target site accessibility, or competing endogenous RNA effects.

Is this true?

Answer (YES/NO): NO